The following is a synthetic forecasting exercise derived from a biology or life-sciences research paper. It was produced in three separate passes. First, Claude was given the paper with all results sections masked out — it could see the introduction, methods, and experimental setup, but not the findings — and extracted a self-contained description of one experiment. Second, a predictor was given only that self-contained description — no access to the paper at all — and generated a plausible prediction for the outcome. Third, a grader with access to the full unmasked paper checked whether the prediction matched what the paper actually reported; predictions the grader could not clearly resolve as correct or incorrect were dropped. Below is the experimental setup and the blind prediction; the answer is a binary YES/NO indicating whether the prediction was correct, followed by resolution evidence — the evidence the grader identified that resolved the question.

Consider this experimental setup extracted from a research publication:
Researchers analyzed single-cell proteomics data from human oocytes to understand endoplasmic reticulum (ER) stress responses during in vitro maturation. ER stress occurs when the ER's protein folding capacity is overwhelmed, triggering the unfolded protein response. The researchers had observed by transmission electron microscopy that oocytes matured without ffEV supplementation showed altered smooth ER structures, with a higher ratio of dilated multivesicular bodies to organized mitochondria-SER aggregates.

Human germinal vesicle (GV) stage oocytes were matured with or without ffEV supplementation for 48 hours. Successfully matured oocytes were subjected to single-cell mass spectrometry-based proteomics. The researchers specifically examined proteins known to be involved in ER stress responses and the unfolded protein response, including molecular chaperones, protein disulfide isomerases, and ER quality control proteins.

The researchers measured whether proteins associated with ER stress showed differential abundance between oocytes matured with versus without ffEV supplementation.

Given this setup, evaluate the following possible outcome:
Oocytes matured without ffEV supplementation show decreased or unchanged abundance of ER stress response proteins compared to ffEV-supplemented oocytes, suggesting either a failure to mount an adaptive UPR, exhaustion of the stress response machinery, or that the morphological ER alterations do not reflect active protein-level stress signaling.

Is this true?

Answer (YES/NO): NO